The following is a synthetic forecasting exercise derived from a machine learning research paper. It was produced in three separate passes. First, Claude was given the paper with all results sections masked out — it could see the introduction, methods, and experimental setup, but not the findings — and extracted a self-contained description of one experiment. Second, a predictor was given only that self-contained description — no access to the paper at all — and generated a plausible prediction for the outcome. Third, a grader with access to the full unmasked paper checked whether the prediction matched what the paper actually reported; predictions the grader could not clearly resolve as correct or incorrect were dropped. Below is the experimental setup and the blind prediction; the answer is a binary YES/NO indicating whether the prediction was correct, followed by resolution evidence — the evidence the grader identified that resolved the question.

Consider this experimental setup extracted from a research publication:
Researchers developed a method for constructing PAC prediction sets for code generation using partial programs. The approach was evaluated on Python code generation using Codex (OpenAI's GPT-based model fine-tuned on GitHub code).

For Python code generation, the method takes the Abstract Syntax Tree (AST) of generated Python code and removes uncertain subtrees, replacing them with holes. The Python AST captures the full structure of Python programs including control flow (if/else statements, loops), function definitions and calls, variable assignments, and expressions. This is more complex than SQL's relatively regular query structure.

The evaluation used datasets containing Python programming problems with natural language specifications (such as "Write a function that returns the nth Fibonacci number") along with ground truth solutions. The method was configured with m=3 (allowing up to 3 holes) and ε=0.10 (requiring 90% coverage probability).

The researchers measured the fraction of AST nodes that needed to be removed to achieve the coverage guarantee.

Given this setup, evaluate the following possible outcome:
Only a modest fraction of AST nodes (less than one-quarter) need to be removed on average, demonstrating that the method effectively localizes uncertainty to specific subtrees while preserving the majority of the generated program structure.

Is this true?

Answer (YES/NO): NO